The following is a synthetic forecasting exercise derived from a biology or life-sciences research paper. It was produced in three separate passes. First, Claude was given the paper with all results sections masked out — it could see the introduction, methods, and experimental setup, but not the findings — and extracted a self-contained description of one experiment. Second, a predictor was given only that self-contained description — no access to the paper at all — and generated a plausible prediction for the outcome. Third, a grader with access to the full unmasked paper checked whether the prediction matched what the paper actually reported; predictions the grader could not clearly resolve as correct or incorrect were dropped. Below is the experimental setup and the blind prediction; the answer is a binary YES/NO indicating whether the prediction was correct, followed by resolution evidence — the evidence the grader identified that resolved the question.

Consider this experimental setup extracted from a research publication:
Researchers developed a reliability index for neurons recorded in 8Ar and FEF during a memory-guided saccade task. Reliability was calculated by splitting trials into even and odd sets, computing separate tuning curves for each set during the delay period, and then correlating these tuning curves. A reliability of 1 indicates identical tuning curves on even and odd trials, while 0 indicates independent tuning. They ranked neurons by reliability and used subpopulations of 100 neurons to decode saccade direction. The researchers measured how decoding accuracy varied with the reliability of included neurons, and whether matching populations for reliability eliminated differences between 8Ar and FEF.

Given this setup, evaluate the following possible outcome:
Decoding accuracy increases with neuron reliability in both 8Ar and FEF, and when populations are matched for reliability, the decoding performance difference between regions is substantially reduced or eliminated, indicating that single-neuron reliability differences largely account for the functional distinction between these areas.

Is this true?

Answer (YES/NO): NO